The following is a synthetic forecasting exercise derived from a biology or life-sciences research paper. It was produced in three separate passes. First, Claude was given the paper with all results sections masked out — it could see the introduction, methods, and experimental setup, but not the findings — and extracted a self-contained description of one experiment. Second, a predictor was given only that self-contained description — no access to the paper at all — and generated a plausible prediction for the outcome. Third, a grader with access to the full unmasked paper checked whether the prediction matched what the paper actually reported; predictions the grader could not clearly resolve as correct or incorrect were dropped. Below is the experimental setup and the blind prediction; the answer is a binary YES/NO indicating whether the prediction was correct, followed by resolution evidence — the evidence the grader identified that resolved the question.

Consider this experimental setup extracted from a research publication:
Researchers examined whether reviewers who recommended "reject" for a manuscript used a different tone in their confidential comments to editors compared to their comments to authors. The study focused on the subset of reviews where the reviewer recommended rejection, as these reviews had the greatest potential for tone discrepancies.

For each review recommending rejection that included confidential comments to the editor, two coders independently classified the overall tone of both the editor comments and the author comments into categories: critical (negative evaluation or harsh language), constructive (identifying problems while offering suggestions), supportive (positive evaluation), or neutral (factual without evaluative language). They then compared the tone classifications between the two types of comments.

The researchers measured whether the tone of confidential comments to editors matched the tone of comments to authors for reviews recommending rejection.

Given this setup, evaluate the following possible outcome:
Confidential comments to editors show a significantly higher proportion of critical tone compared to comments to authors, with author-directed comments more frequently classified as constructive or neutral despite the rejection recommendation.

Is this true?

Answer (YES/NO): NO